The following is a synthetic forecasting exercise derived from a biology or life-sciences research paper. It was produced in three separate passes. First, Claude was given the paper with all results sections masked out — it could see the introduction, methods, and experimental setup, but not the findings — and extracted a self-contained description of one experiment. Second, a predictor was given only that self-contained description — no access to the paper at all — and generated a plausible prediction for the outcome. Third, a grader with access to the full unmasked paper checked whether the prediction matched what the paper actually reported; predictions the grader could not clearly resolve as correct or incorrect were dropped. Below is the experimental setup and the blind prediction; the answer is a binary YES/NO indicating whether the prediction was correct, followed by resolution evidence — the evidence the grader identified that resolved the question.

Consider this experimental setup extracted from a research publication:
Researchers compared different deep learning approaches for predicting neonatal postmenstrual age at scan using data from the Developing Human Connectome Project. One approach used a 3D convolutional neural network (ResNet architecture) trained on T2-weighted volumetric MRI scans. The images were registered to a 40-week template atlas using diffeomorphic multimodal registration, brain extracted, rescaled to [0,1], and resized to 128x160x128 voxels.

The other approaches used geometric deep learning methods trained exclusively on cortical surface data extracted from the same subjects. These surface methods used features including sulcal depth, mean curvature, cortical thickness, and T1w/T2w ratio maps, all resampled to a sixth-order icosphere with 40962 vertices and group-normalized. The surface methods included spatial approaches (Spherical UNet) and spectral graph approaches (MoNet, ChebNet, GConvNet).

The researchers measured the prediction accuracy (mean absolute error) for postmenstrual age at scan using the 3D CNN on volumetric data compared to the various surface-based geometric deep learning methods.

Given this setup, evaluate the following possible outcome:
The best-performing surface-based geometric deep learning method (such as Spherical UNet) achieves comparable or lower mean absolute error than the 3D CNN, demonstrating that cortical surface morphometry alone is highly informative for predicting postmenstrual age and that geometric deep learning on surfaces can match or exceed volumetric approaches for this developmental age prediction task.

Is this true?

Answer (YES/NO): YES